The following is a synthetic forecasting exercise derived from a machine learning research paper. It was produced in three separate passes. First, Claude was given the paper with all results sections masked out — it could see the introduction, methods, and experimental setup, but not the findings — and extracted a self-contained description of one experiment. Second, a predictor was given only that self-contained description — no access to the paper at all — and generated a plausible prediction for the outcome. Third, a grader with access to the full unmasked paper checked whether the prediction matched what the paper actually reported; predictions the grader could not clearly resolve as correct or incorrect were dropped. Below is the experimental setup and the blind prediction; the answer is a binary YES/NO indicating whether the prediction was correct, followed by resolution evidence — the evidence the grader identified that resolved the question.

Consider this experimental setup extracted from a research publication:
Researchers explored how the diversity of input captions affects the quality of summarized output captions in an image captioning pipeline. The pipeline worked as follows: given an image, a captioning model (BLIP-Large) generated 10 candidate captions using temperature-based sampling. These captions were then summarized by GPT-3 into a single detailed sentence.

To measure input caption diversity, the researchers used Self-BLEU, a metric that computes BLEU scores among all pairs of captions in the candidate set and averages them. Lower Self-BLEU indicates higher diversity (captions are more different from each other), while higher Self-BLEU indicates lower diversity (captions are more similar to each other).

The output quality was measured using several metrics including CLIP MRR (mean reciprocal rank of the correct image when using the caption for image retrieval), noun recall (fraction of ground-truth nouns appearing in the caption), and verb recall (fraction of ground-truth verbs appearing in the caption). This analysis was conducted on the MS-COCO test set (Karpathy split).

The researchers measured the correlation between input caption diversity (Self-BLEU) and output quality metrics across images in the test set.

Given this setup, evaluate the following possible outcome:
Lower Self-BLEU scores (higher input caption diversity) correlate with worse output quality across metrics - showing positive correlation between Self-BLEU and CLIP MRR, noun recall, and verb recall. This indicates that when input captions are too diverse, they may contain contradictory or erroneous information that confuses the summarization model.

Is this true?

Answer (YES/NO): NO